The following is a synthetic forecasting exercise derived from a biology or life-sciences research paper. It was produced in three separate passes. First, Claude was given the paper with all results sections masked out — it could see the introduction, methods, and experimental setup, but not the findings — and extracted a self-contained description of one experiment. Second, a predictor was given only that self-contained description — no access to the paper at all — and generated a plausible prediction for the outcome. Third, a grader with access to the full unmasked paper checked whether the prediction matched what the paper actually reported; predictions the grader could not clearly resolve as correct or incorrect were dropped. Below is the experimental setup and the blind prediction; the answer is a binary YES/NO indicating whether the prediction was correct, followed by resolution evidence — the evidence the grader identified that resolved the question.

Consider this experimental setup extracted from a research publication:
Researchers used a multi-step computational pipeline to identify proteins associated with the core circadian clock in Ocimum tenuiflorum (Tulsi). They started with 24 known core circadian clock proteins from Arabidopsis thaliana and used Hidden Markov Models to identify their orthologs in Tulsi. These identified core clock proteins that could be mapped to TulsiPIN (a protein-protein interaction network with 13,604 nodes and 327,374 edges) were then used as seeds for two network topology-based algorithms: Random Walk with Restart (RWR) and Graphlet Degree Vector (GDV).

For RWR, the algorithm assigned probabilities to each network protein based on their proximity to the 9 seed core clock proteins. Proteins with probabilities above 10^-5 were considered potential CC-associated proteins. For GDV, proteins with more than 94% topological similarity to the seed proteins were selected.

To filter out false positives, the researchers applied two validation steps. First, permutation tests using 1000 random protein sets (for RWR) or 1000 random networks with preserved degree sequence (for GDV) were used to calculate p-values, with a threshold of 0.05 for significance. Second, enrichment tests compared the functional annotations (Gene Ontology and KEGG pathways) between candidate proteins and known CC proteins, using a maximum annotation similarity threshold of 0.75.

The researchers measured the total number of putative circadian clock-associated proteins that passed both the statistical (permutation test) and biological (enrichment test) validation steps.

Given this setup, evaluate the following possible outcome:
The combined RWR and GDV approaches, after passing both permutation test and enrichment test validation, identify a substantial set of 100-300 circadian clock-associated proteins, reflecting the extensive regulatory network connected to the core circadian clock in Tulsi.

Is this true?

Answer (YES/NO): NO